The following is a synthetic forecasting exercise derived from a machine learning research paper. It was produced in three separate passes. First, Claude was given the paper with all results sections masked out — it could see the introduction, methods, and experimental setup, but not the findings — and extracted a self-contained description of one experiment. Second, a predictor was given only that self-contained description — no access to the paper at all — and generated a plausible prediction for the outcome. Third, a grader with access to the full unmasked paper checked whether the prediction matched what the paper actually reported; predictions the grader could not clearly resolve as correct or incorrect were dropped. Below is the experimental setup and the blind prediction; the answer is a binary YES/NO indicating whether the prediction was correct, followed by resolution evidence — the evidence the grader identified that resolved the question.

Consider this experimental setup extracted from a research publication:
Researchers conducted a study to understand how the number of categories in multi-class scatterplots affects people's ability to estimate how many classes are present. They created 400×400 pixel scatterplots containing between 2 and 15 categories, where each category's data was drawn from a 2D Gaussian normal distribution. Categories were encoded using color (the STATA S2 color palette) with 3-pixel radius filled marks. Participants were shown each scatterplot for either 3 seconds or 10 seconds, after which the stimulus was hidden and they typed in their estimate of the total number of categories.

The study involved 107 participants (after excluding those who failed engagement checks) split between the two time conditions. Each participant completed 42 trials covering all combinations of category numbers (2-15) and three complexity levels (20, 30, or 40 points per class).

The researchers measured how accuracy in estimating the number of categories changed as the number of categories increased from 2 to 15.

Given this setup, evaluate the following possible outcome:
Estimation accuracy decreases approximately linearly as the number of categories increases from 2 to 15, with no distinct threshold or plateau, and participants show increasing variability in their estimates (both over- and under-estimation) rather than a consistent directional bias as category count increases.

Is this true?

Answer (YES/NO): NO